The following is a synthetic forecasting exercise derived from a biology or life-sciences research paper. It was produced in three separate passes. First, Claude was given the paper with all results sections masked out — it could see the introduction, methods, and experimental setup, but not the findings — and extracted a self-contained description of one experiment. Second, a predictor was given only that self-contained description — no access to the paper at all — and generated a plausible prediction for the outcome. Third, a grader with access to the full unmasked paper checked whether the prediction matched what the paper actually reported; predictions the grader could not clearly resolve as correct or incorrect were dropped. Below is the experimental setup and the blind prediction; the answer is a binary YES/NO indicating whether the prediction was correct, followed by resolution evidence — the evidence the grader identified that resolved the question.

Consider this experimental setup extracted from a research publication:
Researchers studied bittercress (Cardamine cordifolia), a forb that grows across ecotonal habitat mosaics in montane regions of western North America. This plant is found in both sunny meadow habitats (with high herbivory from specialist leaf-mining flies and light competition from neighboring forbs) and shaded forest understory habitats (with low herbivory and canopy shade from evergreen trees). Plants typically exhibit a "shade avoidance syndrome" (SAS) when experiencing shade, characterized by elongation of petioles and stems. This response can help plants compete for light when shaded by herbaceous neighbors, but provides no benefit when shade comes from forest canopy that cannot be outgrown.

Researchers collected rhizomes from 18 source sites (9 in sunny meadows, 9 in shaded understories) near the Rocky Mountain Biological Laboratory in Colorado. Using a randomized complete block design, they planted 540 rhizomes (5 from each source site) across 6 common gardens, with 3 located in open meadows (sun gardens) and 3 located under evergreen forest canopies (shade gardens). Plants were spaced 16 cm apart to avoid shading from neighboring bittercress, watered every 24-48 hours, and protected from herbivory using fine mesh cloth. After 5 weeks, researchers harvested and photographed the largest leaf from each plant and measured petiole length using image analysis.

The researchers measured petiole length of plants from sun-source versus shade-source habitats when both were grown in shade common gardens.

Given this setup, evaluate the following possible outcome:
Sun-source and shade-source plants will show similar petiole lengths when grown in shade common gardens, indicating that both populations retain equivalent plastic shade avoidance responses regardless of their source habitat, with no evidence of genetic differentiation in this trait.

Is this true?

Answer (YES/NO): NO